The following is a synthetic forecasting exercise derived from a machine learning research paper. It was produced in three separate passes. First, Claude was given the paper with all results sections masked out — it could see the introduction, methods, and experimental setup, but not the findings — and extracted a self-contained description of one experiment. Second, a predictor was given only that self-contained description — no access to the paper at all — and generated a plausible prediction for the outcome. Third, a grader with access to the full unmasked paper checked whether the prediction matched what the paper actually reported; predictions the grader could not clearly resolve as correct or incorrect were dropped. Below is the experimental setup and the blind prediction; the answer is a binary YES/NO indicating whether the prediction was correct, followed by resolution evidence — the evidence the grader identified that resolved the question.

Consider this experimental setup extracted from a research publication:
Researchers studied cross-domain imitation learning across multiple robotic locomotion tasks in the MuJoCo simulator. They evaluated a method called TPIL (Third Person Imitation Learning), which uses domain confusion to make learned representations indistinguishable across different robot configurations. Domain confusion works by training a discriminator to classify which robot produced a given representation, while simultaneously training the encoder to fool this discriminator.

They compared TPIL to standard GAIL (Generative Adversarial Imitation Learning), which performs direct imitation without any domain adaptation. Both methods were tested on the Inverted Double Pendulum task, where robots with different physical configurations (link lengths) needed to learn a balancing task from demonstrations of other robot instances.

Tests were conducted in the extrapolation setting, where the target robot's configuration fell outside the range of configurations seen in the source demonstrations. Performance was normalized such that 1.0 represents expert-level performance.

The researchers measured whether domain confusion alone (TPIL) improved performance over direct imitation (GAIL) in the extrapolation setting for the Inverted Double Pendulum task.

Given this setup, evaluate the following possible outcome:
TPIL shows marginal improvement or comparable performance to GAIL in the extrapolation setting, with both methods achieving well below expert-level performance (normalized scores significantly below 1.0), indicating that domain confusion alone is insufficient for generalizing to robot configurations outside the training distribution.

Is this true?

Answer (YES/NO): YES